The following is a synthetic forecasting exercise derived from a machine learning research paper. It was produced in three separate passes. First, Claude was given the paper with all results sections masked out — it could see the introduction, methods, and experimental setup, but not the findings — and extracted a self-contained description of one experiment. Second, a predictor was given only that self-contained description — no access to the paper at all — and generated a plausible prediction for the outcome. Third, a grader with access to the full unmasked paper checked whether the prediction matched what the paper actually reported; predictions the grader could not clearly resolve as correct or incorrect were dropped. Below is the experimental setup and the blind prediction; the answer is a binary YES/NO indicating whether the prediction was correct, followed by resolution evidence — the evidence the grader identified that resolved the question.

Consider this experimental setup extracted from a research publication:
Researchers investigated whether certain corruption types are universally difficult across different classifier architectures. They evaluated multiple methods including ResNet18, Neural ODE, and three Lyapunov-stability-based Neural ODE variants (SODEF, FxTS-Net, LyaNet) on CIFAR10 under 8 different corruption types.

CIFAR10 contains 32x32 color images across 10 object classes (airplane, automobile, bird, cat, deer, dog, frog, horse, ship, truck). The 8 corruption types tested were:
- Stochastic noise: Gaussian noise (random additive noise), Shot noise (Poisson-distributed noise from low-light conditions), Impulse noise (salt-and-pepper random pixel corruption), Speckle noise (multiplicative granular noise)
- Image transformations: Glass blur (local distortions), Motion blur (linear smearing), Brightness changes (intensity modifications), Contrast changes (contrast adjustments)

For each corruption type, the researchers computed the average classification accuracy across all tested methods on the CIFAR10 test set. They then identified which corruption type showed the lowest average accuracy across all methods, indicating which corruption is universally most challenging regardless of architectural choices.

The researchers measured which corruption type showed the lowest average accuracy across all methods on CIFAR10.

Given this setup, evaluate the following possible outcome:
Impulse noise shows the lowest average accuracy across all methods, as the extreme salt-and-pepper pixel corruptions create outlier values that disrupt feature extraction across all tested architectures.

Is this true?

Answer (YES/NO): NO